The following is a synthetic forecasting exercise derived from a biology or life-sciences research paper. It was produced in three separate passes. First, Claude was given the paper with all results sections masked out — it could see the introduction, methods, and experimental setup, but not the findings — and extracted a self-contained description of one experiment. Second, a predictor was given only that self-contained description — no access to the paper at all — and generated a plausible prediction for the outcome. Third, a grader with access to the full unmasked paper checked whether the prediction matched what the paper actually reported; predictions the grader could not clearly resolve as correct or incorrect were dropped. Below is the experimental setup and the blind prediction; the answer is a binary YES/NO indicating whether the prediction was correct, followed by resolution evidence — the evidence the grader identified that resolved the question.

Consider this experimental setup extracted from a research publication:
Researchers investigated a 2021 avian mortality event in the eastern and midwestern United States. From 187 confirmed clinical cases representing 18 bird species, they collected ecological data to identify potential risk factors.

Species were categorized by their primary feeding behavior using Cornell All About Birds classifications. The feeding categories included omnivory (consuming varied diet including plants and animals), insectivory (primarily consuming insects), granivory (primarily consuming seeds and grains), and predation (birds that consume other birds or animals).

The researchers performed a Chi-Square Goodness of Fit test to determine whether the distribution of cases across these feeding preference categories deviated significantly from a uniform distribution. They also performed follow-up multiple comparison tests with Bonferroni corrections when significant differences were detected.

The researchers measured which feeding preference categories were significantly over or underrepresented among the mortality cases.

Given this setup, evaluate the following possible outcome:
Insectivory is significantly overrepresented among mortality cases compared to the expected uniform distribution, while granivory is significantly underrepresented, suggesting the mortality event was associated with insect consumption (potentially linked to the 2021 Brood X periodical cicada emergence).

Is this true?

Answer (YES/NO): NO